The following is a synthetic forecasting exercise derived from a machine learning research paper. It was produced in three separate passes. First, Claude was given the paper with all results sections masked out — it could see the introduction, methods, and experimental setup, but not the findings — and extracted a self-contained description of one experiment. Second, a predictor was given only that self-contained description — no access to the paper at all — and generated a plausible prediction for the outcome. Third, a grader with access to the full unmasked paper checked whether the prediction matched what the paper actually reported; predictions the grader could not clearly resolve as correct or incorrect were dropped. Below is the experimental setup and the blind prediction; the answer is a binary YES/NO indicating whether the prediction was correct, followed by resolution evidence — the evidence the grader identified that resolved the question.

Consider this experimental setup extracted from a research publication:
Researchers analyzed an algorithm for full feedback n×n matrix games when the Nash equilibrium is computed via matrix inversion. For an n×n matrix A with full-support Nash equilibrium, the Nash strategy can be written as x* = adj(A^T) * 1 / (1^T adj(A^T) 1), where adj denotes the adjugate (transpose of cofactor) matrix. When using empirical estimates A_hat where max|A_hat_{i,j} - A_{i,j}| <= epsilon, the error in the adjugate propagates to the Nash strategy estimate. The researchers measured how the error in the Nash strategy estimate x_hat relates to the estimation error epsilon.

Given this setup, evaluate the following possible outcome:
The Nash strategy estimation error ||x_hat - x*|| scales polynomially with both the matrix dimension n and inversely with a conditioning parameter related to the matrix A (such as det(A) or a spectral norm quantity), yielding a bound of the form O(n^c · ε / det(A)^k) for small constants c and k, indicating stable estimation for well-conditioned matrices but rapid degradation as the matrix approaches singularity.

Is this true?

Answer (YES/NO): NO